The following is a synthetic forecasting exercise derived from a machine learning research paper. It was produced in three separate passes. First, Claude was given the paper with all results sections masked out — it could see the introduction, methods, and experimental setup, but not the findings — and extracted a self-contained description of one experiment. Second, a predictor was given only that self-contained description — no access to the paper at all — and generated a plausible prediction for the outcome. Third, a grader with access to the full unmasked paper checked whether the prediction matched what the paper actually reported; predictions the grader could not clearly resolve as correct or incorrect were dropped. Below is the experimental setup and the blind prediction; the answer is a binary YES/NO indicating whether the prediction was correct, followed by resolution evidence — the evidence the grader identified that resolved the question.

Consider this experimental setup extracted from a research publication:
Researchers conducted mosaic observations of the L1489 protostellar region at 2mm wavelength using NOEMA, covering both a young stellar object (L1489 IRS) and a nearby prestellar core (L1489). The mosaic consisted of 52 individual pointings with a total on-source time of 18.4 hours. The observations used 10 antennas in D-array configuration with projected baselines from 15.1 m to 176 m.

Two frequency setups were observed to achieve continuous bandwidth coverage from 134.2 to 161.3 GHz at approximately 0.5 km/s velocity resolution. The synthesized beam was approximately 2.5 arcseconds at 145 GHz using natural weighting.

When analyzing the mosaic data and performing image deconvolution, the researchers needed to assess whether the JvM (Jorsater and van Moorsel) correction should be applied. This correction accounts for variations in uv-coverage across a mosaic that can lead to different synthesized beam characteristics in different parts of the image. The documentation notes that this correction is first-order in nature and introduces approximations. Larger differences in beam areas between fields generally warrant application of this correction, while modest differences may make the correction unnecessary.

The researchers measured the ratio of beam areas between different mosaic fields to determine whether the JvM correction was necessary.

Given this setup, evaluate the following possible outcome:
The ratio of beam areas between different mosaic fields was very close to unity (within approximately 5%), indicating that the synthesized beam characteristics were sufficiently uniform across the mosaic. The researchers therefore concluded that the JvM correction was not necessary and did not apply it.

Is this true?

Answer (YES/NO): NO